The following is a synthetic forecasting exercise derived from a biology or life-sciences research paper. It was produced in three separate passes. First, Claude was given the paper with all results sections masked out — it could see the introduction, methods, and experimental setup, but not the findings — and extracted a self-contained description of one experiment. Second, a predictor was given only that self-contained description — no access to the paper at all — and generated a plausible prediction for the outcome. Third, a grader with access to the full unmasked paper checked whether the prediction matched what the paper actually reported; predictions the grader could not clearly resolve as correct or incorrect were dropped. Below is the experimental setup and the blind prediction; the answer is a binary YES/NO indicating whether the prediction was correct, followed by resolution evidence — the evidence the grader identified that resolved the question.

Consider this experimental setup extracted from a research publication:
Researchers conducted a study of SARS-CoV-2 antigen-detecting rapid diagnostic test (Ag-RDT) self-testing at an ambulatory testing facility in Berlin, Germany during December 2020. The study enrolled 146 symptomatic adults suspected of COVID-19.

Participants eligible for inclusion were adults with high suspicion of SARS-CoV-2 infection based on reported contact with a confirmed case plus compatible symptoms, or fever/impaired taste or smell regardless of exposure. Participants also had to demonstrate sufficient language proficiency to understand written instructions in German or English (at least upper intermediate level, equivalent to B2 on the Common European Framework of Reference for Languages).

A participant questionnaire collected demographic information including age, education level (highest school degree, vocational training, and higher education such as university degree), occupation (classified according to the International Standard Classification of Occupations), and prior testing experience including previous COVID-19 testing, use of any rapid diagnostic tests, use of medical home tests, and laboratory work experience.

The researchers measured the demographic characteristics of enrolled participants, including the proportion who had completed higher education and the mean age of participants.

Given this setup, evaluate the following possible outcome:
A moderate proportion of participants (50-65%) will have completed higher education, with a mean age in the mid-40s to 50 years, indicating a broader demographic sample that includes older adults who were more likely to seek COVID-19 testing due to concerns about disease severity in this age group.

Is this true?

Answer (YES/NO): NO